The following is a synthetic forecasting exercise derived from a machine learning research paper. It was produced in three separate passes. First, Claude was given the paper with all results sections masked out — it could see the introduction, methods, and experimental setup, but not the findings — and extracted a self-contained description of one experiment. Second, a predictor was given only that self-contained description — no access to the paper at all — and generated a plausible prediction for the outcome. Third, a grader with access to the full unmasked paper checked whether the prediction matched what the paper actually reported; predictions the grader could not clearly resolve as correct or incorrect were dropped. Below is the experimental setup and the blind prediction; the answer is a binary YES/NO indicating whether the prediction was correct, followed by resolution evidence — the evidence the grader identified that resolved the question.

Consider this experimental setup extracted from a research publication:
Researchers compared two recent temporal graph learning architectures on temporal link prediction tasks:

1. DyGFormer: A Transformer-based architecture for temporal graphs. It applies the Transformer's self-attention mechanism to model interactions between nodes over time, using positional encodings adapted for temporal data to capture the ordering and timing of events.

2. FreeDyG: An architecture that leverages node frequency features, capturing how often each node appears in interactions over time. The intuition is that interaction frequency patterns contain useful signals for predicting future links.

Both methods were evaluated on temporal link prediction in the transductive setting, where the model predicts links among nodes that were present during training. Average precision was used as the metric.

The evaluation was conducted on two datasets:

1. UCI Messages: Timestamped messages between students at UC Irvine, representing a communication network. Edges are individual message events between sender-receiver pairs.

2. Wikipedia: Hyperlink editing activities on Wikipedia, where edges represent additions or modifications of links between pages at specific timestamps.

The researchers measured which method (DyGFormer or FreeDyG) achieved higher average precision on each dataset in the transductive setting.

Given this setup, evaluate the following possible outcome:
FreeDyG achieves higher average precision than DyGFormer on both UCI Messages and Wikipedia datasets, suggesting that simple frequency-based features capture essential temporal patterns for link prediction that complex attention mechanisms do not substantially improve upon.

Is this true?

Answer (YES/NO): YES